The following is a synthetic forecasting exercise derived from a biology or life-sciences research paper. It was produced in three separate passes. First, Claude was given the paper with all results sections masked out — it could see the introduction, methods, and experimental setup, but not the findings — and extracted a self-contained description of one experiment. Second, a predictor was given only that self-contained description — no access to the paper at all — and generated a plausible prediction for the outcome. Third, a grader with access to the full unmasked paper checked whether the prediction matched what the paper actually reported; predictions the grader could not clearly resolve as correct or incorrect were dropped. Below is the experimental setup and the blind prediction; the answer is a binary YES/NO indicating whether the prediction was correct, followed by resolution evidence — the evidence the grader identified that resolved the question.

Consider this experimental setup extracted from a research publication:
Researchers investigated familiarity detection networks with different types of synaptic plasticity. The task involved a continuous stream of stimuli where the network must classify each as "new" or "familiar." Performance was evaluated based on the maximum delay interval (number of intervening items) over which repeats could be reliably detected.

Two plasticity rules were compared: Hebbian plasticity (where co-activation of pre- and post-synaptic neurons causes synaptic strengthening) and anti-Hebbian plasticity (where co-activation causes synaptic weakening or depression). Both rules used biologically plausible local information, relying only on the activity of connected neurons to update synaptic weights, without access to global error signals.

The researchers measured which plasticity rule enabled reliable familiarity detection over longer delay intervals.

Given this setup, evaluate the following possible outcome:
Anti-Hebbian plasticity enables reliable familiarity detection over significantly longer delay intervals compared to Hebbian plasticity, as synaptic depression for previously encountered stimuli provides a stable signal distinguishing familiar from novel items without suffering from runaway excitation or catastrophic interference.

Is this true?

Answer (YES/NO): YES